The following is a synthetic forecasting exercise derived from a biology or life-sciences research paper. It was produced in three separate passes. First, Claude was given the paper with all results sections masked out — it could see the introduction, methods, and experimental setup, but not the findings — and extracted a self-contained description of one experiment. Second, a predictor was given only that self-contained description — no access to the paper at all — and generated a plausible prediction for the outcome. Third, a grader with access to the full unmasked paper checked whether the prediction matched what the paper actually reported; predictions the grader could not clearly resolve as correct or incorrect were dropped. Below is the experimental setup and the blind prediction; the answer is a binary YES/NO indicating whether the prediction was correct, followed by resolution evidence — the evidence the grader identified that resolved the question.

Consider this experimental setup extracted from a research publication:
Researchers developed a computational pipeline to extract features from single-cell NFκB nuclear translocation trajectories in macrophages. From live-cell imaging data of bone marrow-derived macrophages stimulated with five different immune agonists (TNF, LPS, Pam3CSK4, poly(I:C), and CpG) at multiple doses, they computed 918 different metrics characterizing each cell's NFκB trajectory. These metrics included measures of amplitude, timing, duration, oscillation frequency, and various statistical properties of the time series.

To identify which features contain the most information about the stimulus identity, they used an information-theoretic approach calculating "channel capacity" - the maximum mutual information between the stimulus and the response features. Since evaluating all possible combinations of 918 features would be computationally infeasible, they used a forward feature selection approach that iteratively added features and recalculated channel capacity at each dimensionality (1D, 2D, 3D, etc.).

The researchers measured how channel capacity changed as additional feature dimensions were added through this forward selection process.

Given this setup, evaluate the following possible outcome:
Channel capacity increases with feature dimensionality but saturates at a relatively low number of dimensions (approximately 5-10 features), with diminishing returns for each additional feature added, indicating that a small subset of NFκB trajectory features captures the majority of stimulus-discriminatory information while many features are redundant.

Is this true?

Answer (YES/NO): YES